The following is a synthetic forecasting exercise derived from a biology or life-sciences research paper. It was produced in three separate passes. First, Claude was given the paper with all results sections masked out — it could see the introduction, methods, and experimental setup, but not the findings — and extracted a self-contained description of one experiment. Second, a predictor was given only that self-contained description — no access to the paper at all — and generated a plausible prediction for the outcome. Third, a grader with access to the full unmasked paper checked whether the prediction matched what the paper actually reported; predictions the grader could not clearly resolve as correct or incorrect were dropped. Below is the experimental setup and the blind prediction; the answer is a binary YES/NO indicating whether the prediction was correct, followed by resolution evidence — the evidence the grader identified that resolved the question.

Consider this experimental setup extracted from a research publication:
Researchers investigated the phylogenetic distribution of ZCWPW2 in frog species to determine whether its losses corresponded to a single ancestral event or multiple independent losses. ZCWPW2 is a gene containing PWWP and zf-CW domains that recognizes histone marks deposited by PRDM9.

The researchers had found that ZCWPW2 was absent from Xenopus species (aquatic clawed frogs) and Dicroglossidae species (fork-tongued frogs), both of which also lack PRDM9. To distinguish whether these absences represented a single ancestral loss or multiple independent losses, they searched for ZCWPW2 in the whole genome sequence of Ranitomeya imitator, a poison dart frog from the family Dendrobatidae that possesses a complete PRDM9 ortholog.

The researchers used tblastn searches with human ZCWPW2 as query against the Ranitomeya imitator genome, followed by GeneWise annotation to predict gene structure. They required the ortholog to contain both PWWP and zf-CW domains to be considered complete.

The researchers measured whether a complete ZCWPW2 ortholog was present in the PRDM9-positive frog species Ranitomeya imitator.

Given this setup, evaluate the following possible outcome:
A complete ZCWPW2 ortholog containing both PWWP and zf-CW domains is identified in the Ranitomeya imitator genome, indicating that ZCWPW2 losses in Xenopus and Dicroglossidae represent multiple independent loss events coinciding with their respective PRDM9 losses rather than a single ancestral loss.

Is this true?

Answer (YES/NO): YES